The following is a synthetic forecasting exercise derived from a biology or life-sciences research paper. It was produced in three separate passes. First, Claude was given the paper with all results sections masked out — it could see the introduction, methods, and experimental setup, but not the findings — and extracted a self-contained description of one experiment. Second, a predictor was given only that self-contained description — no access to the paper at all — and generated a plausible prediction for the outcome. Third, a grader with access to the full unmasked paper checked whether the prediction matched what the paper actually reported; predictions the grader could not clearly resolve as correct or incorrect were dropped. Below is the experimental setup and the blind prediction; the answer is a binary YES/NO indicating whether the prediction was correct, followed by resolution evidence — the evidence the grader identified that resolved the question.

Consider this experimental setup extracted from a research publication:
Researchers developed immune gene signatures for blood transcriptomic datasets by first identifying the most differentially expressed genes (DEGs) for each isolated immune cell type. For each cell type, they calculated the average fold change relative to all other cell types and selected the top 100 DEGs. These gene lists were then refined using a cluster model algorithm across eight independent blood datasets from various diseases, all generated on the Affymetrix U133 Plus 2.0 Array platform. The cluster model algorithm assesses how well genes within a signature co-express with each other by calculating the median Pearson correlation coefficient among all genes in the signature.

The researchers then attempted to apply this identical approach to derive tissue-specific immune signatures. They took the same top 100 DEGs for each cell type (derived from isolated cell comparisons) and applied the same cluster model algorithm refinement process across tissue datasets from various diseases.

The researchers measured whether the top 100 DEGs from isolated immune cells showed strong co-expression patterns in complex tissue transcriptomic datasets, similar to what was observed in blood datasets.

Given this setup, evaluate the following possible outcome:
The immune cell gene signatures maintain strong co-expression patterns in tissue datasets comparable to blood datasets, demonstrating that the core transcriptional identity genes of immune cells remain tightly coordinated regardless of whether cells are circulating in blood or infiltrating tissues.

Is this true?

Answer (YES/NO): NO